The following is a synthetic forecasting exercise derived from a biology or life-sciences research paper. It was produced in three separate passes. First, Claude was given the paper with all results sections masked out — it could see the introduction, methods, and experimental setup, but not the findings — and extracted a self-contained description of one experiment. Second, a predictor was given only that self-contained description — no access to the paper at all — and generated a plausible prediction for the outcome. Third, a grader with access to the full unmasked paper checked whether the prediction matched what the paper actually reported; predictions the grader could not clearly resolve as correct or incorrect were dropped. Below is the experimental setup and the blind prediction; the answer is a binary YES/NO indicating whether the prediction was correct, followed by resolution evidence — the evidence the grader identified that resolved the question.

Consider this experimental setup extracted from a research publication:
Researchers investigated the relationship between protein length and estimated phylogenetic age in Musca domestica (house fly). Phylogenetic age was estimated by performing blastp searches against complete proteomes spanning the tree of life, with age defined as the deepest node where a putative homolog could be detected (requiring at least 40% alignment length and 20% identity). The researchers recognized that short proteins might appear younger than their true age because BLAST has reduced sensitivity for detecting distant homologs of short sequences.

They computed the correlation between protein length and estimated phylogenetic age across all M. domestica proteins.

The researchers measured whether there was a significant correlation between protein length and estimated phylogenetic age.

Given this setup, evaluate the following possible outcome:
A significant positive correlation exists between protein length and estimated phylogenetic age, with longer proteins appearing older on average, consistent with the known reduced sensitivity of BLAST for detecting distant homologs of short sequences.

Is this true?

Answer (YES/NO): YES